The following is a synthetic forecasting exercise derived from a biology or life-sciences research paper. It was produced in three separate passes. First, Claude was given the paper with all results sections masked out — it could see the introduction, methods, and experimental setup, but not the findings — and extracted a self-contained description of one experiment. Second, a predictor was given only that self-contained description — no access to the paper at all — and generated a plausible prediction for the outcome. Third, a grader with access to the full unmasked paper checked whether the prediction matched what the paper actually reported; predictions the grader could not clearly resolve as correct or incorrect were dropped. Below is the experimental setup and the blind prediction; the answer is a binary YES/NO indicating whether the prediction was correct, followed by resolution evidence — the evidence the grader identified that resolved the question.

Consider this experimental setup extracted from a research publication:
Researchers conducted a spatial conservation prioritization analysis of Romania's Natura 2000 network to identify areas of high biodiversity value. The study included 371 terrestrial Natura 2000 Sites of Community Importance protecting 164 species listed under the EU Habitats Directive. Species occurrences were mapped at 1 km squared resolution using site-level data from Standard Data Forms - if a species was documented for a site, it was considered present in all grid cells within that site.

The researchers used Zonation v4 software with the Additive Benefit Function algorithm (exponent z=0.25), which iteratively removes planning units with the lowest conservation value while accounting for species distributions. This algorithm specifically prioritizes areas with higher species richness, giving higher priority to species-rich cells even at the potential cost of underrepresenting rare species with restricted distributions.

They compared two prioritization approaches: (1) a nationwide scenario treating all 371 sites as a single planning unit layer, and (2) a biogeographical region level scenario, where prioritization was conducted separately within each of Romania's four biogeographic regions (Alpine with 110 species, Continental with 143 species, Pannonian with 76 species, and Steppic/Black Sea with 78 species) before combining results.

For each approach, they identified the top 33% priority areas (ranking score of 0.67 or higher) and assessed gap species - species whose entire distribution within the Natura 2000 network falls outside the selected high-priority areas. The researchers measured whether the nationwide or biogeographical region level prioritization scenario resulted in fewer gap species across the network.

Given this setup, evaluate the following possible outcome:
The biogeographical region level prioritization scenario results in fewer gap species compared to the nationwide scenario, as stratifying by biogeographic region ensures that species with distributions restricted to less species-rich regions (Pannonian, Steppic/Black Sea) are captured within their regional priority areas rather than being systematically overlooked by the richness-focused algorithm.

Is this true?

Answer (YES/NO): YES